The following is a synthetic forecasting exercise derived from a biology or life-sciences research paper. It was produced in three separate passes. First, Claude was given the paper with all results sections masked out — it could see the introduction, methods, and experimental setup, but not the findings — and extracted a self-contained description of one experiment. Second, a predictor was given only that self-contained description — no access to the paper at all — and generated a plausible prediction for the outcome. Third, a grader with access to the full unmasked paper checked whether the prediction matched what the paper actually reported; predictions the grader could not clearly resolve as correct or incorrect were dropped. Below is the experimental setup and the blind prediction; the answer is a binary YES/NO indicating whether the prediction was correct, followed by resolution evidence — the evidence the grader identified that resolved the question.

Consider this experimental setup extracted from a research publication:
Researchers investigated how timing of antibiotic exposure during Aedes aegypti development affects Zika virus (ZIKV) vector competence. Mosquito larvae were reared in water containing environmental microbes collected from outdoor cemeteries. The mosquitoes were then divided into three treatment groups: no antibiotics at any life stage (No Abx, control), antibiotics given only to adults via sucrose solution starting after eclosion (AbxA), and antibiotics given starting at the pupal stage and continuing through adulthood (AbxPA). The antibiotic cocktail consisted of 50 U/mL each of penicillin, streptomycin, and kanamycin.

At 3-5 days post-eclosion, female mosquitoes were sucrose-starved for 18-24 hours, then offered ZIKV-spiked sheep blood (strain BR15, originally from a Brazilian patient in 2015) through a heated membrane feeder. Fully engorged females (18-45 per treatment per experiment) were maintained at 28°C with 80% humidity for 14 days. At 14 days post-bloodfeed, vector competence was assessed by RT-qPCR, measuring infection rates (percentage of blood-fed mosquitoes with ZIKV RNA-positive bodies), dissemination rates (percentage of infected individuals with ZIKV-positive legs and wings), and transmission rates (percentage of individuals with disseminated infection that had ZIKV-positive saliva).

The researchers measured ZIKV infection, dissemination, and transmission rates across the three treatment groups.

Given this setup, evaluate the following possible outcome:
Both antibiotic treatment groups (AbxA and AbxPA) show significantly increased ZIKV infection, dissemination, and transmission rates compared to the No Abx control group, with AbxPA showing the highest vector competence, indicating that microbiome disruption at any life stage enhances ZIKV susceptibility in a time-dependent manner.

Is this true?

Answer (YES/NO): NO